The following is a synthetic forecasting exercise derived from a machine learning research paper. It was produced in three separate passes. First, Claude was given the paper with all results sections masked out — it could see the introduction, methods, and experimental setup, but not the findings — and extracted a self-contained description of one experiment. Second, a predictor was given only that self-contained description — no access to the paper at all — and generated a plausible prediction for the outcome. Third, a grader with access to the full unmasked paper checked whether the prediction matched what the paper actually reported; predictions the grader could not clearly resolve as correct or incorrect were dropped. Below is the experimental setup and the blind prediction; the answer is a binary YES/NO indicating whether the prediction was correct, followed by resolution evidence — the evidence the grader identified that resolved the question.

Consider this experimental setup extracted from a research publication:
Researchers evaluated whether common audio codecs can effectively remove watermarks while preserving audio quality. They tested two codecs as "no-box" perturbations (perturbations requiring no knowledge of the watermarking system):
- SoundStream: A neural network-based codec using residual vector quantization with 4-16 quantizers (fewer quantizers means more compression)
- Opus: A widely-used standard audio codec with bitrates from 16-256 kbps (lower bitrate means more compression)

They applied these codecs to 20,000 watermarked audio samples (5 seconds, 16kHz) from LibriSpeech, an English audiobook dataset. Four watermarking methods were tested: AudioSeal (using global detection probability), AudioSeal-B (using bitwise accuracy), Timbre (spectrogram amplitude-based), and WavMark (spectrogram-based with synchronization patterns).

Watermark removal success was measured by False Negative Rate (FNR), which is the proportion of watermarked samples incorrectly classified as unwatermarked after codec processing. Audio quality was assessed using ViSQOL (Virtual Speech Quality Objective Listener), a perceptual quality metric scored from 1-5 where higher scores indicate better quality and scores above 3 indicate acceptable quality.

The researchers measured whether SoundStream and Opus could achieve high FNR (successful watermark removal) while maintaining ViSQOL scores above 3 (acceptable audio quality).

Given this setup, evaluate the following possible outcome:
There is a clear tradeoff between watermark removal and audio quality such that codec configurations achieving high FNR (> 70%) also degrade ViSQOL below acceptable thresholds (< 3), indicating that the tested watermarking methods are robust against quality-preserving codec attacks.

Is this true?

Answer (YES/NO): NO